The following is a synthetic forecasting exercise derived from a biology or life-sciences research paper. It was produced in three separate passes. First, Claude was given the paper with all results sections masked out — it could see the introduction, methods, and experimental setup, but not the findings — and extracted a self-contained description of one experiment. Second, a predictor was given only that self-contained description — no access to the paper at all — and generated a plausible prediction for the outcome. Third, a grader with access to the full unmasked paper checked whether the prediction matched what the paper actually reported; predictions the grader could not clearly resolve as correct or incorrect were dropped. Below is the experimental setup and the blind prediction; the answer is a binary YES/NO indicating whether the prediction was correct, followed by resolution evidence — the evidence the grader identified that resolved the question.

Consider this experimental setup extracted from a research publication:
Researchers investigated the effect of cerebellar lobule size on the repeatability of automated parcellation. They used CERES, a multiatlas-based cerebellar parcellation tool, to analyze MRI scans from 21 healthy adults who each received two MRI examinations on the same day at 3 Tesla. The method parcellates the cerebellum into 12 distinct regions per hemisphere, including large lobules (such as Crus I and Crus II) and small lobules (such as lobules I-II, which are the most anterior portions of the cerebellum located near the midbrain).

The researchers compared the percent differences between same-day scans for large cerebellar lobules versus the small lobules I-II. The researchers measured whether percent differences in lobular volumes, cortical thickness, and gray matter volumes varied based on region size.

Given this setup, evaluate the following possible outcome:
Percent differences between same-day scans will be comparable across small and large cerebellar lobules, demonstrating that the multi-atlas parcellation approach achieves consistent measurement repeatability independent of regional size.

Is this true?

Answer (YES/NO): NO